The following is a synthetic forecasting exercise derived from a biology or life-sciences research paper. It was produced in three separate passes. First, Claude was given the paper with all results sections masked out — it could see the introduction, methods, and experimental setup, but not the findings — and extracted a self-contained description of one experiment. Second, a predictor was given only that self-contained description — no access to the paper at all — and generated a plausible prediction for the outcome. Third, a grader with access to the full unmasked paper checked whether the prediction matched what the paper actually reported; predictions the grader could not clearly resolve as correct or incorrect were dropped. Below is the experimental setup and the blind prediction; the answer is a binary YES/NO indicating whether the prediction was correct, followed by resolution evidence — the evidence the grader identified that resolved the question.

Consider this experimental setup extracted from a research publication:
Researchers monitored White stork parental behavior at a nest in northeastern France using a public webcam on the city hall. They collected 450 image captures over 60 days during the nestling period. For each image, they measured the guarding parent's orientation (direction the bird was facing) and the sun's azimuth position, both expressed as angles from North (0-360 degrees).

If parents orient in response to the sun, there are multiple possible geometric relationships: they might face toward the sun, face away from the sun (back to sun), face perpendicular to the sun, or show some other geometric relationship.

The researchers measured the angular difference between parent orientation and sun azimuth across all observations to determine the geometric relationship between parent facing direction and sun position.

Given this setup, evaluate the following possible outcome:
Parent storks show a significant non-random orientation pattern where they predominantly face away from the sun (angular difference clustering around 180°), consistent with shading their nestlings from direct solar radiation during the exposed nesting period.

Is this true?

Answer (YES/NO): NO